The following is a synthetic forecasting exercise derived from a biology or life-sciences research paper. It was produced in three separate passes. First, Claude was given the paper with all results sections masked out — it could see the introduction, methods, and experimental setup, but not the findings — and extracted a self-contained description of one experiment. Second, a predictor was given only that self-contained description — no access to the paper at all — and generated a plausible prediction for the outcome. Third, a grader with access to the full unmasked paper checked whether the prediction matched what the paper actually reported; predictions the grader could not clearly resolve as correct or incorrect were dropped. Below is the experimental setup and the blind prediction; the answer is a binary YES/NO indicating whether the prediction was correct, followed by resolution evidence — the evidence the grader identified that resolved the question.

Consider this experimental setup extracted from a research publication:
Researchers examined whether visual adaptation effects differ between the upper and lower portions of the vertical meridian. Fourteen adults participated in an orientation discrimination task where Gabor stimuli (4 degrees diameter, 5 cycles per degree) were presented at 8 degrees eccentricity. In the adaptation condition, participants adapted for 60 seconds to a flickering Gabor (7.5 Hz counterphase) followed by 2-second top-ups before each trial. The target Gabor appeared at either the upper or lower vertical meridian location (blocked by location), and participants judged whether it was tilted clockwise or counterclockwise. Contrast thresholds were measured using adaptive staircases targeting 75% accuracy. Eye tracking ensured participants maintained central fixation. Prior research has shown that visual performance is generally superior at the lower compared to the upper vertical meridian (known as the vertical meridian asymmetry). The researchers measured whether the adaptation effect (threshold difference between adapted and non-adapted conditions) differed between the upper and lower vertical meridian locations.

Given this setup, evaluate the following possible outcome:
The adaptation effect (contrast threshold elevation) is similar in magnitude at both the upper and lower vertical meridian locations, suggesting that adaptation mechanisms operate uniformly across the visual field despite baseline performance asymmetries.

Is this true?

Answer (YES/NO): YES